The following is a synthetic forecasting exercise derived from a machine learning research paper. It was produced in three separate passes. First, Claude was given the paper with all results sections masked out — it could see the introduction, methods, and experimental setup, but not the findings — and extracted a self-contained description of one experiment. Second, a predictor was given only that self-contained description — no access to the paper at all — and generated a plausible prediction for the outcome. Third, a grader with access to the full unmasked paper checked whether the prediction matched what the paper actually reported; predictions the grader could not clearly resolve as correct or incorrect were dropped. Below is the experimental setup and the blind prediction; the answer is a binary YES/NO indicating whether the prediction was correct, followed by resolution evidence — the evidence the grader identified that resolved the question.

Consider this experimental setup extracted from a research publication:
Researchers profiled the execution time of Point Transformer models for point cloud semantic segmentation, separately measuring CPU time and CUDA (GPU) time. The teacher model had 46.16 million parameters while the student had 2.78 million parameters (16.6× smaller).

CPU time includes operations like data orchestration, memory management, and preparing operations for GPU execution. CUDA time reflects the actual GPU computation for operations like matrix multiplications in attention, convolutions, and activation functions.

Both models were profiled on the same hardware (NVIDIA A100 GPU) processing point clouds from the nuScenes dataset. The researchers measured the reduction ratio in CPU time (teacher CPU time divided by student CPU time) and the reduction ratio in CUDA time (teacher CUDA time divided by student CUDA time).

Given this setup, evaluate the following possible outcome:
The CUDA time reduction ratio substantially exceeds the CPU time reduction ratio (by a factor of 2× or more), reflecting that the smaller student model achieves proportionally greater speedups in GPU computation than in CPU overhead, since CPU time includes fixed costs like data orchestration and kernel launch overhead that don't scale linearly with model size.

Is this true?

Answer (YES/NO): NO